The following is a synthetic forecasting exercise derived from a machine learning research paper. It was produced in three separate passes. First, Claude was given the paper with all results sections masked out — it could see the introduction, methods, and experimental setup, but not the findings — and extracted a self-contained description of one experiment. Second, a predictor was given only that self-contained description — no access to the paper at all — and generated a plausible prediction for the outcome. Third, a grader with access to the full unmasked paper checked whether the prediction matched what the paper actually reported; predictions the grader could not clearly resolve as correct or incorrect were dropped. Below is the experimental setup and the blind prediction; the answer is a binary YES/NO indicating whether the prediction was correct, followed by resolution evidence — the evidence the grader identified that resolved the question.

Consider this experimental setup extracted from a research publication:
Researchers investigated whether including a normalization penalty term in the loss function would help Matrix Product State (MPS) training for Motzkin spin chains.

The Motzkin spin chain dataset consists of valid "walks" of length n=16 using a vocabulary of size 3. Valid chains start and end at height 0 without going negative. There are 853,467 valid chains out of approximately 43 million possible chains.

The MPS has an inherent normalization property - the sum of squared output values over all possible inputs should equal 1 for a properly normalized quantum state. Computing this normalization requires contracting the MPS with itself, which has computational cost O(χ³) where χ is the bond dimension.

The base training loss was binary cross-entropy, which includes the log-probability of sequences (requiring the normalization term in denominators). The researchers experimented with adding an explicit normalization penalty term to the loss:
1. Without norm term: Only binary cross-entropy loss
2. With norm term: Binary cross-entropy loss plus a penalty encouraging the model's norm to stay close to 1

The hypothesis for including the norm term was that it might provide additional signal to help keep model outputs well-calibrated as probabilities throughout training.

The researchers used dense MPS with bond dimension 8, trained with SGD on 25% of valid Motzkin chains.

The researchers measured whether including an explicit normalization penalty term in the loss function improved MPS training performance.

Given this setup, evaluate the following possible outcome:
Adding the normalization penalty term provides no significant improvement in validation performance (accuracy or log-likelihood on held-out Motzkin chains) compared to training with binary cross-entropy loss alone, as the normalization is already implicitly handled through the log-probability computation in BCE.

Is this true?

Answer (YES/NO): YES